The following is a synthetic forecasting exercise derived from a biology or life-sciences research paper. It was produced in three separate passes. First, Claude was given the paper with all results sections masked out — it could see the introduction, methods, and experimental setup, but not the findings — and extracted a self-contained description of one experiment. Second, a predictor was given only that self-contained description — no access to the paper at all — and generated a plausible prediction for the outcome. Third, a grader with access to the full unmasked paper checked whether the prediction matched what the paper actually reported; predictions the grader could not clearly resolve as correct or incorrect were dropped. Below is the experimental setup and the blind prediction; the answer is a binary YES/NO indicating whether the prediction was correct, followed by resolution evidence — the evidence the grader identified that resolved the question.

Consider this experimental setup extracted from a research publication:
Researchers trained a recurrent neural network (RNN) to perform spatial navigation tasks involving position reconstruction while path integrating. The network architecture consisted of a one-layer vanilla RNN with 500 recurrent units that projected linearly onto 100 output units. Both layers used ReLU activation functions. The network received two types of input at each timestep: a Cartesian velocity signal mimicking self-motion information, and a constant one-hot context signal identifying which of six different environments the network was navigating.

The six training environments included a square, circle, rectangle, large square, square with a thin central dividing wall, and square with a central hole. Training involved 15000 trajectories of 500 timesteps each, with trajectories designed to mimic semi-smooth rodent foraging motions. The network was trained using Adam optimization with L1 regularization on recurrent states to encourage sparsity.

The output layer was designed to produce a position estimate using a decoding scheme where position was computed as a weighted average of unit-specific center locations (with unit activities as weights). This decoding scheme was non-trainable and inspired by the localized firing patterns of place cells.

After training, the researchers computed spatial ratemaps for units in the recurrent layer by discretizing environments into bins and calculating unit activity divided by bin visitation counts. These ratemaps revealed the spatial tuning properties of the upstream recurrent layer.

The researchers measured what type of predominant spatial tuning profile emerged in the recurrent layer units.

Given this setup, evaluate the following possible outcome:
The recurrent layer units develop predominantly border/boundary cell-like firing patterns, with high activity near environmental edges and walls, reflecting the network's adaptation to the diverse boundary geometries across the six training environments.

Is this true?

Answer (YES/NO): YES